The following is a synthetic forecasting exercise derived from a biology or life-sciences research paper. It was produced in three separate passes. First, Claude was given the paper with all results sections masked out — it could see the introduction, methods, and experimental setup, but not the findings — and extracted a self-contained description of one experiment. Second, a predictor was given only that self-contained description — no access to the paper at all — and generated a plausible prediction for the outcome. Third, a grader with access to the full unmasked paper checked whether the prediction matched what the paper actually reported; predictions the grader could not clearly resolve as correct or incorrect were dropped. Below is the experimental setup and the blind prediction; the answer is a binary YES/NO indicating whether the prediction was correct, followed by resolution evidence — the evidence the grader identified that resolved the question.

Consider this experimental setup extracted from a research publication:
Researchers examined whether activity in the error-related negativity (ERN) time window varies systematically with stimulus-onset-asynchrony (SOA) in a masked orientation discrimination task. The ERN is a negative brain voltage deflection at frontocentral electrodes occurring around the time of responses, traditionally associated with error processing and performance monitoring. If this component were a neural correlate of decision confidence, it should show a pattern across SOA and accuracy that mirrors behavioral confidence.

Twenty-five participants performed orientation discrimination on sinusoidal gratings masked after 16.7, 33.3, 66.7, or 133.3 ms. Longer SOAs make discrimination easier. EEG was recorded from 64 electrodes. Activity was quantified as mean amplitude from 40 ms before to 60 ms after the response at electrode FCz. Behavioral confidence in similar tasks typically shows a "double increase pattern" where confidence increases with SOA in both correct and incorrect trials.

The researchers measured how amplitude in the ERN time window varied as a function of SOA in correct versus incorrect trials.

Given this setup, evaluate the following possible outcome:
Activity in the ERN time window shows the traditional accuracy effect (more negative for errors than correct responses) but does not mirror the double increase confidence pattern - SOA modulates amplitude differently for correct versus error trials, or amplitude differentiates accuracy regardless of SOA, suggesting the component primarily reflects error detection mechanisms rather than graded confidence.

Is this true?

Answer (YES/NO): YES